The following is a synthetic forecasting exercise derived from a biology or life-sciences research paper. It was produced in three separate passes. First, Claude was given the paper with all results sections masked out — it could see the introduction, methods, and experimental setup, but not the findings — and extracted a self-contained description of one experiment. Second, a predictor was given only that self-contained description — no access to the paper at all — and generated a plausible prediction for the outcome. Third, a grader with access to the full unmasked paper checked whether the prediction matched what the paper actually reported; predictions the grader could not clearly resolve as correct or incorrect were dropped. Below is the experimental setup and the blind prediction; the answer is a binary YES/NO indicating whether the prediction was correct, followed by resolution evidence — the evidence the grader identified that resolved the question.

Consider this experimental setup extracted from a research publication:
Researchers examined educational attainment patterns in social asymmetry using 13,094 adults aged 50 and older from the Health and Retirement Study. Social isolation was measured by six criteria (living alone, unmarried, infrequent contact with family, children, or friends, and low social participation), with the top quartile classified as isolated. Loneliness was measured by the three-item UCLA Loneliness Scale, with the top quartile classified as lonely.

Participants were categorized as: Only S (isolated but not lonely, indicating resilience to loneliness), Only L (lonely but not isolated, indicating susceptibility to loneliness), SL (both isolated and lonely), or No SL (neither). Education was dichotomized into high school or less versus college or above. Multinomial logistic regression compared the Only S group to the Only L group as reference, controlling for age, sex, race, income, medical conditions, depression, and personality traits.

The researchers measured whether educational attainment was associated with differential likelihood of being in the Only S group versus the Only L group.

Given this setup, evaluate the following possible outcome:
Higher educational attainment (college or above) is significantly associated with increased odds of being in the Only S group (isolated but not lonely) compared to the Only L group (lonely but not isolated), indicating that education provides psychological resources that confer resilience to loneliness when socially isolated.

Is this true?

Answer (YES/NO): NO